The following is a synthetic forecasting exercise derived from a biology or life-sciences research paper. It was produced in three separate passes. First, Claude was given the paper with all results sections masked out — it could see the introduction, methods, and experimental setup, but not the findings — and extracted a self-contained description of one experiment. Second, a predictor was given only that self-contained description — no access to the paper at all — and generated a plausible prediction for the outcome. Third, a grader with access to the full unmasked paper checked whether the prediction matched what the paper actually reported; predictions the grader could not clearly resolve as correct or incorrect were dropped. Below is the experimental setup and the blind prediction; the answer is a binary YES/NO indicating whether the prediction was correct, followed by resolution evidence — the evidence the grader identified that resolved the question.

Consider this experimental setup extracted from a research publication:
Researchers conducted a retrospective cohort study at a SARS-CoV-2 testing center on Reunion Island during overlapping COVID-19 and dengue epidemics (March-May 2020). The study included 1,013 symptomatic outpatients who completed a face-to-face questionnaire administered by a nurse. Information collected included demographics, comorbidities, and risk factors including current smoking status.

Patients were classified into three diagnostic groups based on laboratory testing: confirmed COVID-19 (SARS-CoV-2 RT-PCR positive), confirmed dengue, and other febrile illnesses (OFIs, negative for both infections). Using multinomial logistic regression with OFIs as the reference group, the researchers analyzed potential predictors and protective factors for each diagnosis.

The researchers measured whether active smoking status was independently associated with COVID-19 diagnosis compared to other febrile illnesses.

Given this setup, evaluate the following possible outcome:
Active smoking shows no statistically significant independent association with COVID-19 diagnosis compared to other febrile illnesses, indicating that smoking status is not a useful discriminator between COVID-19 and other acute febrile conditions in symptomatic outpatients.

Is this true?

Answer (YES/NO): NO